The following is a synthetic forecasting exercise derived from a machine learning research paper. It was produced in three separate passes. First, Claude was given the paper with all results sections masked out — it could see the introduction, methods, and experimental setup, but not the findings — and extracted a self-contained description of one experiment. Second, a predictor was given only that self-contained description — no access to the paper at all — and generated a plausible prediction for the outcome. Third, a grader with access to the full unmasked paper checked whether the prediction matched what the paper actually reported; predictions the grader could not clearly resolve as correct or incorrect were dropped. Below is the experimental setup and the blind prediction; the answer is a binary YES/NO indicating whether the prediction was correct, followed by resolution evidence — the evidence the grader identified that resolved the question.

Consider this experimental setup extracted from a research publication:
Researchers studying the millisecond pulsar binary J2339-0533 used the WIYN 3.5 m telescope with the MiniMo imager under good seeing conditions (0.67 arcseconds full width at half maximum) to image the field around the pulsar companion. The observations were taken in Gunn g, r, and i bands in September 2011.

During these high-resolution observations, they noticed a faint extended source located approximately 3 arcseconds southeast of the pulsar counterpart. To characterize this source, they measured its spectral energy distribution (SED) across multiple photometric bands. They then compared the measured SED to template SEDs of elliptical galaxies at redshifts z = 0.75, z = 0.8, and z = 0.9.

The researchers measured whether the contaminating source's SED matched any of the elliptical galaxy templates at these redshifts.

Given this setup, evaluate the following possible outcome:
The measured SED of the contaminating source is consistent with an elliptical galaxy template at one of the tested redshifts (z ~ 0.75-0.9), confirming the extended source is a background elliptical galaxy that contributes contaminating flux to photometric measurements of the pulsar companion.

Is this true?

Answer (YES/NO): YES